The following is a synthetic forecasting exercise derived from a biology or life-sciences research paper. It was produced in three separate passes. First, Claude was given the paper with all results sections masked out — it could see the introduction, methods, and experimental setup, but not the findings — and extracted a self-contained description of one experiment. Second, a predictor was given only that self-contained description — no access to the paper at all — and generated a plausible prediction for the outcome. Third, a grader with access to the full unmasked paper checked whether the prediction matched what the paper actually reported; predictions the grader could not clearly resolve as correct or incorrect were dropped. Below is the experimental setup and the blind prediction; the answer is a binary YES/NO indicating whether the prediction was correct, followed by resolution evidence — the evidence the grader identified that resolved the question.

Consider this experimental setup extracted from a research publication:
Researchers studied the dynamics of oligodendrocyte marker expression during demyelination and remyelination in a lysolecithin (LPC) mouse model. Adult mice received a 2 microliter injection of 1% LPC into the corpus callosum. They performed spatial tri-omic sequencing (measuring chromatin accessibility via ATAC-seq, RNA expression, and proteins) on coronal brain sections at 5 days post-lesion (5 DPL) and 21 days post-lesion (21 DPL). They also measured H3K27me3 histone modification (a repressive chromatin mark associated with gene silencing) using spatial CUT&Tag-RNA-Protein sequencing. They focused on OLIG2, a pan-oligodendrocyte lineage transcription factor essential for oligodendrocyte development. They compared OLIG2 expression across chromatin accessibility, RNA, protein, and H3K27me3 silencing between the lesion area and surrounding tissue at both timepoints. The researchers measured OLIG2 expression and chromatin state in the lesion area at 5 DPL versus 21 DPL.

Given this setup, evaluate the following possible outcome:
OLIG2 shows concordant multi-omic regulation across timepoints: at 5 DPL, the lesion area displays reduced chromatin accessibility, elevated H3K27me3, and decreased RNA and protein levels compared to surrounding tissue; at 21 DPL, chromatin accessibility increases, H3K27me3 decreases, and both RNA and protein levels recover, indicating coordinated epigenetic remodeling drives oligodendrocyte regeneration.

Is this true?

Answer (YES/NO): YES